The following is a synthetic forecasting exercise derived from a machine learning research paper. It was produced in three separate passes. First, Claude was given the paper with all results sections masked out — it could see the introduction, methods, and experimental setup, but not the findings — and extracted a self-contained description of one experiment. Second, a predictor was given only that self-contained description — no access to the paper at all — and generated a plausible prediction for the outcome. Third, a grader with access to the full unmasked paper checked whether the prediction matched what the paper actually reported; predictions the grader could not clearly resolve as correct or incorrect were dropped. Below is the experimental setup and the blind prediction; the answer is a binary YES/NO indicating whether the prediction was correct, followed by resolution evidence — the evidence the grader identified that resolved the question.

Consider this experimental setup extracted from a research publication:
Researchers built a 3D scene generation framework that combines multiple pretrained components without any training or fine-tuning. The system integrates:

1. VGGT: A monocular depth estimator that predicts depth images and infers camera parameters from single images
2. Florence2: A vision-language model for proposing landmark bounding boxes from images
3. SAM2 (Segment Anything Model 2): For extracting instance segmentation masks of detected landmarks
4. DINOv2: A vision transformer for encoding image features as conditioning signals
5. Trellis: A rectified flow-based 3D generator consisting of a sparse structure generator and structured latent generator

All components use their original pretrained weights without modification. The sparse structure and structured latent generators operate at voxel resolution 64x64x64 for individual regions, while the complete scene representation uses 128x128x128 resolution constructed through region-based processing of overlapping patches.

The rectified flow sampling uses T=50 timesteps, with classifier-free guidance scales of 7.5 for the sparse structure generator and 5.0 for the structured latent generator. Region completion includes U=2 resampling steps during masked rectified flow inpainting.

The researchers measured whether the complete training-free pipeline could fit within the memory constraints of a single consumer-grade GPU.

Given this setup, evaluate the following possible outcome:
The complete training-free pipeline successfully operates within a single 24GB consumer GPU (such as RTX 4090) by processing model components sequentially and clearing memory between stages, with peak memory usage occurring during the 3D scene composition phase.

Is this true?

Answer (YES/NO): NO